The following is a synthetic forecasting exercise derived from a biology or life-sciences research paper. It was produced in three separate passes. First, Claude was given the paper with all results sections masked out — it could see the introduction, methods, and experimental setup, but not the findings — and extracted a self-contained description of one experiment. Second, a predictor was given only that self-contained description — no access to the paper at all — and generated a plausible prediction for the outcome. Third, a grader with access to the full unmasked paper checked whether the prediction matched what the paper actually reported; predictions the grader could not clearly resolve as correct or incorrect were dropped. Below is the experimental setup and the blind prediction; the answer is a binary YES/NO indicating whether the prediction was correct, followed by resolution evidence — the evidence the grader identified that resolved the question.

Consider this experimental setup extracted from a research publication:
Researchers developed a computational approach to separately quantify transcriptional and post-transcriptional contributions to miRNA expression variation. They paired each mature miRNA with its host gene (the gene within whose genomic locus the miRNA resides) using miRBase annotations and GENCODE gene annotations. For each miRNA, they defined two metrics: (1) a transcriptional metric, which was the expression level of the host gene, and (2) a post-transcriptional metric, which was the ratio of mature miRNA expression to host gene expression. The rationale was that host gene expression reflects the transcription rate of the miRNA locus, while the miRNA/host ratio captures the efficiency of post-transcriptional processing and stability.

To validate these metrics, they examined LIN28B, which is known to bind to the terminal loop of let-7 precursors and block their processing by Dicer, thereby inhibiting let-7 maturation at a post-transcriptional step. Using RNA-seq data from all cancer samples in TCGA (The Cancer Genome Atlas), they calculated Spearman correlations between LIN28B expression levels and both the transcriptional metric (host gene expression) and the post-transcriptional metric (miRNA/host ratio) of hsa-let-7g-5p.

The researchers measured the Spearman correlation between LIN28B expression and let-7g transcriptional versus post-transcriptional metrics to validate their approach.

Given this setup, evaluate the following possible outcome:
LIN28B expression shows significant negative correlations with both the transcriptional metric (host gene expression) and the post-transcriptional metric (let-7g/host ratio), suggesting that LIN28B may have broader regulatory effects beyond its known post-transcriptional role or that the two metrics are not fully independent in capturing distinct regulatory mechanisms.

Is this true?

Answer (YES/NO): NO